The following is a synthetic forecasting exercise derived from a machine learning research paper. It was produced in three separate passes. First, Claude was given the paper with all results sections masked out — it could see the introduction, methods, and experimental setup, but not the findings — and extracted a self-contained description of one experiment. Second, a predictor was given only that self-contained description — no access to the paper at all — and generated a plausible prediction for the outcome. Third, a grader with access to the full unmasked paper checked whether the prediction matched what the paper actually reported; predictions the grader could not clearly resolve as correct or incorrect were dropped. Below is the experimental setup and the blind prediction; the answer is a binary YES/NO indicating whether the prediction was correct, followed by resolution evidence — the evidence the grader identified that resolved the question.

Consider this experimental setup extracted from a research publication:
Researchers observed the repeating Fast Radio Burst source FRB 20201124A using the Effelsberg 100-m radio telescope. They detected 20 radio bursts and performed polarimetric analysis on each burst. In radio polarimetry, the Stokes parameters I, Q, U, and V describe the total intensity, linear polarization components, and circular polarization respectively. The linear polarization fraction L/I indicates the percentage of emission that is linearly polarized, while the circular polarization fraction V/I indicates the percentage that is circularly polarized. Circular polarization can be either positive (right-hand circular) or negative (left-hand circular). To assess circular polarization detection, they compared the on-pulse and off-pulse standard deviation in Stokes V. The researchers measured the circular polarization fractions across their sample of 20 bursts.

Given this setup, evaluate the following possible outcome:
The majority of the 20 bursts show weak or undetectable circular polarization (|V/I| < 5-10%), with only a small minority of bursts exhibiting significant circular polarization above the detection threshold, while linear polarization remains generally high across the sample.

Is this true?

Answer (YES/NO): NO